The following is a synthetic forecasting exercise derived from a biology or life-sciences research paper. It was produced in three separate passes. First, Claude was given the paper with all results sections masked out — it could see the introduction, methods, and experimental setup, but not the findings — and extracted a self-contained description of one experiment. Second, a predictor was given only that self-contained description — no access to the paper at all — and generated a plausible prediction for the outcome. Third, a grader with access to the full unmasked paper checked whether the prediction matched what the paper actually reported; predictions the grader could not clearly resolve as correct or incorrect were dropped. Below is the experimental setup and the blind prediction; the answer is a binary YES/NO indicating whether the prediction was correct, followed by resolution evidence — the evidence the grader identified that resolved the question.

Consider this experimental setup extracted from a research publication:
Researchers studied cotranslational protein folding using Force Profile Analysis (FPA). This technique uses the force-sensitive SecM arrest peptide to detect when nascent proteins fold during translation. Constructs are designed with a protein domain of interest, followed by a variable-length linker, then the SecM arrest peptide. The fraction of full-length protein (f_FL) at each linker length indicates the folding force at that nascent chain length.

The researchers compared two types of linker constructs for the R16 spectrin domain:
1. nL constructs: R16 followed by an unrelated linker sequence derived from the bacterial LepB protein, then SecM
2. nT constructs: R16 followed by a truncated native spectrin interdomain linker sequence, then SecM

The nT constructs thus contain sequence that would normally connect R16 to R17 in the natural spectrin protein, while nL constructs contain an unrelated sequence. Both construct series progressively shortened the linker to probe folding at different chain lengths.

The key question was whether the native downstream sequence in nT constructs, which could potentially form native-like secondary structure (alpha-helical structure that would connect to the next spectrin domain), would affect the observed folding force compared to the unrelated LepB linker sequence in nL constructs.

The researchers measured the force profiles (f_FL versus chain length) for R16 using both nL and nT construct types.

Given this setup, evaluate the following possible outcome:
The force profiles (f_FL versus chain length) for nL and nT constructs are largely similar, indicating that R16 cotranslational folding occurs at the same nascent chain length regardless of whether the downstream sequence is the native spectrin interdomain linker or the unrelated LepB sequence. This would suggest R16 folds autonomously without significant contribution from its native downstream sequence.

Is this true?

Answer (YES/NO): NO